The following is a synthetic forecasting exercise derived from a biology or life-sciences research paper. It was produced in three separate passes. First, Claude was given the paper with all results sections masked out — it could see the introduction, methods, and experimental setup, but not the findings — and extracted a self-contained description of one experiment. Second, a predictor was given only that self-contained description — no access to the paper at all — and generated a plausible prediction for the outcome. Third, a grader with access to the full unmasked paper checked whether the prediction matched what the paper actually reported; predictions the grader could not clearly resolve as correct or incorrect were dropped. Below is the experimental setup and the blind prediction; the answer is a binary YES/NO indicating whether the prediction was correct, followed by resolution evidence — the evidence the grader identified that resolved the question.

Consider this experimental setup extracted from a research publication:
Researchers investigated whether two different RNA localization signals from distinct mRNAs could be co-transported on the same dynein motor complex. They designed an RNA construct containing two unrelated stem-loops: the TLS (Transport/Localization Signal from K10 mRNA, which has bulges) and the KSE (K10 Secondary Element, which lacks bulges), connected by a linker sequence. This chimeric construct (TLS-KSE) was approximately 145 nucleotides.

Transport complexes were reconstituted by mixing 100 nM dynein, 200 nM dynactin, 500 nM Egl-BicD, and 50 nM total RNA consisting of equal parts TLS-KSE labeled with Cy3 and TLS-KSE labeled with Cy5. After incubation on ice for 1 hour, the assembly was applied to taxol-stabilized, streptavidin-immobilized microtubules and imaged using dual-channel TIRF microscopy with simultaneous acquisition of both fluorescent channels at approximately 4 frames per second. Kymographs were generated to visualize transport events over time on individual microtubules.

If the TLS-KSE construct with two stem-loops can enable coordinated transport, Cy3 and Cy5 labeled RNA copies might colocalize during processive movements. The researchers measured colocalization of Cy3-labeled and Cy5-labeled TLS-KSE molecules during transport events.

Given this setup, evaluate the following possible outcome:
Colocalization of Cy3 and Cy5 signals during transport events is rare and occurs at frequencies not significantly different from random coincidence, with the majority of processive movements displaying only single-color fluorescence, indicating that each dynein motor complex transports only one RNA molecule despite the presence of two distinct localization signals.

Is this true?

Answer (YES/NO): YES